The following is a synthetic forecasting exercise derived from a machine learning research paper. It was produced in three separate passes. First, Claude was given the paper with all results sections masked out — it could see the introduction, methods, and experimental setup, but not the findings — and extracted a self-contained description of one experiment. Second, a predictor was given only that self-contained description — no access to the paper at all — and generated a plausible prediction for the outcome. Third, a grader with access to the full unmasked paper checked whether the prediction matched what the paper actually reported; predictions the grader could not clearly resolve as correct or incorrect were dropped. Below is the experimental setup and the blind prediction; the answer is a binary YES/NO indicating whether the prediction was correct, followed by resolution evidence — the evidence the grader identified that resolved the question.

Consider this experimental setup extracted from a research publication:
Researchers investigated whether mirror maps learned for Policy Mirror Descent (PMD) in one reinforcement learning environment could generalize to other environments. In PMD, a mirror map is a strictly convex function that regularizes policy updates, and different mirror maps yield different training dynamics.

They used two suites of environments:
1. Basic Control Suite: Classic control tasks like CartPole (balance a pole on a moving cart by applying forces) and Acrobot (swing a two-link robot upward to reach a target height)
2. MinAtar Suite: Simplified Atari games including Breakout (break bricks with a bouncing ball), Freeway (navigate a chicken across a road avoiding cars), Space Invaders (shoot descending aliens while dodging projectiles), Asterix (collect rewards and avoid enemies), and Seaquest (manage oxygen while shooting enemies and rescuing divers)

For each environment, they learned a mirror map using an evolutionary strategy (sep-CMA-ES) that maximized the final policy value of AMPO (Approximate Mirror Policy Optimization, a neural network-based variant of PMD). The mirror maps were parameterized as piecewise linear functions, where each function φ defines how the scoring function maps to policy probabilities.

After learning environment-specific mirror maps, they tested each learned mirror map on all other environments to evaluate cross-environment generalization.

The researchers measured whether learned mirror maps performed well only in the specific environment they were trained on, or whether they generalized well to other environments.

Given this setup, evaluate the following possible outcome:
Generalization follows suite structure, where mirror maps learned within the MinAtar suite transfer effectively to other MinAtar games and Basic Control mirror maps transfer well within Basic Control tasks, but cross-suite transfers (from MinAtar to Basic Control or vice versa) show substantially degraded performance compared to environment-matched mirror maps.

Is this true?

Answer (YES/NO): NO